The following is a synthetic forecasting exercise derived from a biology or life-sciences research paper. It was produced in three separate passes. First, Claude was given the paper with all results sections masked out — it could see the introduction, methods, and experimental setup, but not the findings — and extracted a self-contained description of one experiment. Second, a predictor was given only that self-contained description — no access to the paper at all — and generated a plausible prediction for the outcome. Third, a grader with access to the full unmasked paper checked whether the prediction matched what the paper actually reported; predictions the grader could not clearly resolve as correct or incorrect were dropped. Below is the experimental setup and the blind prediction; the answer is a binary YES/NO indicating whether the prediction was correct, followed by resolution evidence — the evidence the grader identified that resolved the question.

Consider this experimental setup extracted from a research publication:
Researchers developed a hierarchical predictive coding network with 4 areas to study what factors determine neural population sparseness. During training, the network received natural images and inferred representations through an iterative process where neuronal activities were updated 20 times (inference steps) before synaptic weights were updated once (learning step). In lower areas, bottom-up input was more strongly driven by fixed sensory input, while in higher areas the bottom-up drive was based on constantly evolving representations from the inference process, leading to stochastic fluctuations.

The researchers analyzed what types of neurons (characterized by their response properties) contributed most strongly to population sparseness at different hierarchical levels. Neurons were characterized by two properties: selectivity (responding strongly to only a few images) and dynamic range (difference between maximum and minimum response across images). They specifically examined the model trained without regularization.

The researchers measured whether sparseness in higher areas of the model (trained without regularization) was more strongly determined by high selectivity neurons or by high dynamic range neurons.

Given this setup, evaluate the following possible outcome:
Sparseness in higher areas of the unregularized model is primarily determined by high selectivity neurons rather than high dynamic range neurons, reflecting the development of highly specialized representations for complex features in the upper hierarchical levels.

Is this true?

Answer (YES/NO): NO